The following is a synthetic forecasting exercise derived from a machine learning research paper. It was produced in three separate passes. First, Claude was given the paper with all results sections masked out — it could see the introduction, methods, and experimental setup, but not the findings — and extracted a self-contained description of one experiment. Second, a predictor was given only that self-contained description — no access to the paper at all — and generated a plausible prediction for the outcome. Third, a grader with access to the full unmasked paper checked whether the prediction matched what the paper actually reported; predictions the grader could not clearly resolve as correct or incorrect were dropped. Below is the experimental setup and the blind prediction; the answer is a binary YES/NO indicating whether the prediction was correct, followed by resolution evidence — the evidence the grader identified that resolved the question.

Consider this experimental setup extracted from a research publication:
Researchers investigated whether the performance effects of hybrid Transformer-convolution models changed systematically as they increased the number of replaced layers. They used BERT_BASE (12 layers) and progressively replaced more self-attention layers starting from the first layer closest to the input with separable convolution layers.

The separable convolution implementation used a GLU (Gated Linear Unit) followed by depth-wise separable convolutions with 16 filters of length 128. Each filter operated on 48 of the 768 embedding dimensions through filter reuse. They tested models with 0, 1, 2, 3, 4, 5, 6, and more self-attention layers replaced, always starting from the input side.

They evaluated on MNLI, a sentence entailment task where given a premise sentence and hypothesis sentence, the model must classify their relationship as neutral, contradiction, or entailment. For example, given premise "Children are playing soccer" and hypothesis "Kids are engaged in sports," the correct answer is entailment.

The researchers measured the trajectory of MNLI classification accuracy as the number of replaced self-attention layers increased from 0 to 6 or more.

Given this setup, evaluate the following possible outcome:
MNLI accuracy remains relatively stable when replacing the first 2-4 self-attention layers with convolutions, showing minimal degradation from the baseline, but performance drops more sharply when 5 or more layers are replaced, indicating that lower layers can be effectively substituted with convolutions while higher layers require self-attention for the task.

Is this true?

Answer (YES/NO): NO